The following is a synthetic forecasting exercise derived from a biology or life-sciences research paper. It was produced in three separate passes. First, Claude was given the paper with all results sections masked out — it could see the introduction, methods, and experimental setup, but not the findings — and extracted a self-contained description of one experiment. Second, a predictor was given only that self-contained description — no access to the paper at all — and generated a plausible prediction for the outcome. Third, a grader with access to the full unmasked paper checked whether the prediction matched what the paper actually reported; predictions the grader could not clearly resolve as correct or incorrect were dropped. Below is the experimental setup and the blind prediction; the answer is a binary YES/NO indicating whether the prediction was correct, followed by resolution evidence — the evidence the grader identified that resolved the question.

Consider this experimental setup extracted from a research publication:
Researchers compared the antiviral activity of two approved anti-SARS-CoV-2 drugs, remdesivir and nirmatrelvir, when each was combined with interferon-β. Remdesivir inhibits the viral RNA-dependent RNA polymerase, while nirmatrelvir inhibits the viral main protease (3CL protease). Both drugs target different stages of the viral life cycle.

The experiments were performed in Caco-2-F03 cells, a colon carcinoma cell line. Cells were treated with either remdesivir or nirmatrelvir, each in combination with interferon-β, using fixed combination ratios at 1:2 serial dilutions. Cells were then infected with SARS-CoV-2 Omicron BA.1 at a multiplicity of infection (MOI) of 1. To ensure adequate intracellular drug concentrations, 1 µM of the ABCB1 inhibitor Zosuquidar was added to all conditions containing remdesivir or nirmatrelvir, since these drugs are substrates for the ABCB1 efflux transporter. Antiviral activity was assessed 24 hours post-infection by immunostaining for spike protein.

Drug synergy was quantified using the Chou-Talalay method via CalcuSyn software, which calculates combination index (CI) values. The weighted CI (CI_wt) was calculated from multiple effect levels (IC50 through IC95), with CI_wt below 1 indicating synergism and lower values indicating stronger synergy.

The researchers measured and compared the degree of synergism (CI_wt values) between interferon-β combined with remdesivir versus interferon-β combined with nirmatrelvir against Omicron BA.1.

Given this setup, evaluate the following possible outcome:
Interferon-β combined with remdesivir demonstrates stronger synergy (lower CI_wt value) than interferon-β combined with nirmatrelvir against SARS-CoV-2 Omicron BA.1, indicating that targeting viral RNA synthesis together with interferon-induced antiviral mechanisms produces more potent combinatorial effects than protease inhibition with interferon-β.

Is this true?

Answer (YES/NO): NO